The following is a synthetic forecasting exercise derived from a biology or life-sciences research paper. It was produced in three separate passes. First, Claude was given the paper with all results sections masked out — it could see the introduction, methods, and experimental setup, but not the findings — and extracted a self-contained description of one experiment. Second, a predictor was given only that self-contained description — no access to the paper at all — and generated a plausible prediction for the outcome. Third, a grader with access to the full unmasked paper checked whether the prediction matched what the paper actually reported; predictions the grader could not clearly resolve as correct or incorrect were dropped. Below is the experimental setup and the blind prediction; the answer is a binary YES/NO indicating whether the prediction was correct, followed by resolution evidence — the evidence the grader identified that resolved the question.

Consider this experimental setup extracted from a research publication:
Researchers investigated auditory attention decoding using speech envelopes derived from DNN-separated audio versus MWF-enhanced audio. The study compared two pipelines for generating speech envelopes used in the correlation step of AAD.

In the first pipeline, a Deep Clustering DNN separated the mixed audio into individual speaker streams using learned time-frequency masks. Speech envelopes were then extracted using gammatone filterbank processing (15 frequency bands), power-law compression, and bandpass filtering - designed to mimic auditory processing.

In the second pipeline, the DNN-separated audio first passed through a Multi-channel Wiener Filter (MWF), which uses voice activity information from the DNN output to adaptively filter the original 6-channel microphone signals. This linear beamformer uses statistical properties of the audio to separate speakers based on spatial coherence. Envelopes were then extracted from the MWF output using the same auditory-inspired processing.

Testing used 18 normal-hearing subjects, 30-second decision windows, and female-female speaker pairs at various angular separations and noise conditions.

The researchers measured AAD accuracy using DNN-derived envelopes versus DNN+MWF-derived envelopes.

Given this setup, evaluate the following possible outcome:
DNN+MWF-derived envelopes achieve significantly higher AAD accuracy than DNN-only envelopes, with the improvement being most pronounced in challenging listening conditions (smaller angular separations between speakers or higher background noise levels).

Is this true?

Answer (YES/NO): YES